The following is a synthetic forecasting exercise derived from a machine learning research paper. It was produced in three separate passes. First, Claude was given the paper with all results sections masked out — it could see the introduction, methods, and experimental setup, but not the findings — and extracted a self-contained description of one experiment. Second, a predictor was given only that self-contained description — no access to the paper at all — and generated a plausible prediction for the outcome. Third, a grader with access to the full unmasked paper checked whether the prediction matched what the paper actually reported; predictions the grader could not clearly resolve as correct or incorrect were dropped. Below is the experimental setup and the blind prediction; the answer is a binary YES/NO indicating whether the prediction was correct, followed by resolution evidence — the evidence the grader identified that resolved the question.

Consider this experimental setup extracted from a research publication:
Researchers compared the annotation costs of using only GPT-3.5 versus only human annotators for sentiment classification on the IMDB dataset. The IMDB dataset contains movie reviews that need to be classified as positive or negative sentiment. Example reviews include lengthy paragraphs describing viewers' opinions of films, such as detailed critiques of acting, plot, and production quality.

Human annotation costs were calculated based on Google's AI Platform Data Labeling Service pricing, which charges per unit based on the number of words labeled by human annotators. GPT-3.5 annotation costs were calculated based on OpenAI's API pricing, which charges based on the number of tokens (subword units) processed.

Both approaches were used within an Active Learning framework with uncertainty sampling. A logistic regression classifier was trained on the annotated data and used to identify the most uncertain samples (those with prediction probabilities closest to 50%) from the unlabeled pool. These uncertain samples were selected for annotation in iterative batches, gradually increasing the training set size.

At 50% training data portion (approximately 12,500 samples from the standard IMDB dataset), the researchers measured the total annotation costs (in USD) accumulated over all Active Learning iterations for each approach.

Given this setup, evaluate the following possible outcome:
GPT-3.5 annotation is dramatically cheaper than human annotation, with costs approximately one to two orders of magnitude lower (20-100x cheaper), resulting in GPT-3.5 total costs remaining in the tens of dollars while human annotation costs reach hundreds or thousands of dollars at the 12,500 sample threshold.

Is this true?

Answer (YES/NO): NO